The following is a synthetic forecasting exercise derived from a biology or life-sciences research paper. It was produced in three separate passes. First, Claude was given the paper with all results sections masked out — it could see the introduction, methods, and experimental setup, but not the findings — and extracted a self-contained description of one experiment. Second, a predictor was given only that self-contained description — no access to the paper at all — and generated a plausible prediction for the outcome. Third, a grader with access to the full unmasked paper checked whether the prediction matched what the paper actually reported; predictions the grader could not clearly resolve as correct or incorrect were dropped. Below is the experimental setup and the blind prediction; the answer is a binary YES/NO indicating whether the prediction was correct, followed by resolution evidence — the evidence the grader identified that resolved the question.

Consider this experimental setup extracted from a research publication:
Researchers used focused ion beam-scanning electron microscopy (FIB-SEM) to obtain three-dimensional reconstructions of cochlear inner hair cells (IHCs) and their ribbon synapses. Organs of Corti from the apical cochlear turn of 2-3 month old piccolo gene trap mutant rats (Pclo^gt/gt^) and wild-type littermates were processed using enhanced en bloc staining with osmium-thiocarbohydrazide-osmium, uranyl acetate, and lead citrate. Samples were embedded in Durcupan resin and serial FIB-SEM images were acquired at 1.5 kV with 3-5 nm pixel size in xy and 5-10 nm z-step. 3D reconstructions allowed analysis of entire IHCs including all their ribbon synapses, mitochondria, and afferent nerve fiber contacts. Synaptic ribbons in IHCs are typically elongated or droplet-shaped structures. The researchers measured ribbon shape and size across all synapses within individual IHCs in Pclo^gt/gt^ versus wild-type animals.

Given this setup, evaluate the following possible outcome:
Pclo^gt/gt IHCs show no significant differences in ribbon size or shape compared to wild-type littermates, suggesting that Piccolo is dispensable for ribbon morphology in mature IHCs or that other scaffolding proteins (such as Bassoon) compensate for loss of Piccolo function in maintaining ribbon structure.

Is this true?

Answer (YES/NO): NO